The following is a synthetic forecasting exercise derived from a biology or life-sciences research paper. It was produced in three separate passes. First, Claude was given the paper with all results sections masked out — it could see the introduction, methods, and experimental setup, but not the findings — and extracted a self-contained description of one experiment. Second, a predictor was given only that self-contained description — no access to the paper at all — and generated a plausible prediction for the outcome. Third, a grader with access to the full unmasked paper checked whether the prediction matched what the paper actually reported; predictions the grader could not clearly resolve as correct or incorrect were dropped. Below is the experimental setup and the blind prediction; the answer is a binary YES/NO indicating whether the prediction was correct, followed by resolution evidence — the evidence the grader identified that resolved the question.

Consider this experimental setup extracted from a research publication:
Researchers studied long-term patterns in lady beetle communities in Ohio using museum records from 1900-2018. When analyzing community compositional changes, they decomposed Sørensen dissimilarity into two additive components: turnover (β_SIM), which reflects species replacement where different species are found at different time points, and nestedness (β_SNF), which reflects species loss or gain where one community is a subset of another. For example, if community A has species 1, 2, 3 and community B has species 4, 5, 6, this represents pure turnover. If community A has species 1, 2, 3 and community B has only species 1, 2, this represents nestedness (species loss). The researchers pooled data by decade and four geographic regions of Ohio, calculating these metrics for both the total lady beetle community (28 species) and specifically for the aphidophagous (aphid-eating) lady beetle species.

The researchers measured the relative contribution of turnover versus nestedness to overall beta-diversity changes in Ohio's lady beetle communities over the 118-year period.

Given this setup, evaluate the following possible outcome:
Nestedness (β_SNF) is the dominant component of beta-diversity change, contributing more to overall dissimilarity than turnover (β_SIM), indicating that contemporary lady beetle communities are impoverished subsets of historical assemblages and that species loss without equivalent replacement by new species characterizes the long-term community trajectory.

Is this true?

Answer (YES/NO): NO